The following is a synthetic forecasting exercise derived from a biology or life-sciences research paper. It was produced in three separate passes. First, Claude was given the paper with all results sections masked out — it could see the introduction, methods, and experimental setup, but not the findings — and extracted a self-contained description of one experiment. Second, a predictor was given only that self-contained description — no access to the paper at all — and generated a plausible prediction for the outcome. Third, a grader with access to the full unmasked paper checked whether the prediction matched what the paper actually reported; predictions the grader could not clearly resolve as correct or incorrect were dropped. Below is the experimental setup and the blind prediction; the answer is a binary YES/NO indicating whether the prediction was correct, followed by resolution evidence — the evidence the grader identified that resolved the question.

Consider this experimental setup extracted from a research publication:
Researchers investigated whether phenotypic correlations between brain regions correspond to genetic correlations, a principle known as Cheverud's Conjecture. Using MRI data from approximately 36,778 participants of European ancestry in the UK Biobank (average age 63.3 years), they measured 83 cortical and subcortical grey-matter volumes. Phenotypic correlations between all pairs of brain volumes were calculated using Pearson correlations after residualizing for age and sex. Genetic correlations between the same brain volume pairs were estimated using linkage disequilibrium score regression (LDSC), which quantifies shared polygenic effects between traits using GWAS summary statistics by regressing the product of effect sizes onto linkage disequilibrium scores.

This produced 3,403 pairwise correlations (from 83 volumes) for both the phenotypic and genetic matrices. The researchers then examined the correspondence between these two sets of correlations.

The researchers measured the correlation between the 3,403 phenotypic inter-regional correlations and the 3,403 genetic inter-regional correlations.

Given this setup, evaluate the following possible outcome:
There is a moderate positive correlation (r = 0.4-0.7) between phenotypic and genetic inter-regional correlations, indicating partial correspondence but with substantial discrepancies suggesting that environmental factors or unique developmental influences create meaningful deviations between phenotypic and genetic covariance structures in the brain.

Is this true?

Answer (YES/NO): NO